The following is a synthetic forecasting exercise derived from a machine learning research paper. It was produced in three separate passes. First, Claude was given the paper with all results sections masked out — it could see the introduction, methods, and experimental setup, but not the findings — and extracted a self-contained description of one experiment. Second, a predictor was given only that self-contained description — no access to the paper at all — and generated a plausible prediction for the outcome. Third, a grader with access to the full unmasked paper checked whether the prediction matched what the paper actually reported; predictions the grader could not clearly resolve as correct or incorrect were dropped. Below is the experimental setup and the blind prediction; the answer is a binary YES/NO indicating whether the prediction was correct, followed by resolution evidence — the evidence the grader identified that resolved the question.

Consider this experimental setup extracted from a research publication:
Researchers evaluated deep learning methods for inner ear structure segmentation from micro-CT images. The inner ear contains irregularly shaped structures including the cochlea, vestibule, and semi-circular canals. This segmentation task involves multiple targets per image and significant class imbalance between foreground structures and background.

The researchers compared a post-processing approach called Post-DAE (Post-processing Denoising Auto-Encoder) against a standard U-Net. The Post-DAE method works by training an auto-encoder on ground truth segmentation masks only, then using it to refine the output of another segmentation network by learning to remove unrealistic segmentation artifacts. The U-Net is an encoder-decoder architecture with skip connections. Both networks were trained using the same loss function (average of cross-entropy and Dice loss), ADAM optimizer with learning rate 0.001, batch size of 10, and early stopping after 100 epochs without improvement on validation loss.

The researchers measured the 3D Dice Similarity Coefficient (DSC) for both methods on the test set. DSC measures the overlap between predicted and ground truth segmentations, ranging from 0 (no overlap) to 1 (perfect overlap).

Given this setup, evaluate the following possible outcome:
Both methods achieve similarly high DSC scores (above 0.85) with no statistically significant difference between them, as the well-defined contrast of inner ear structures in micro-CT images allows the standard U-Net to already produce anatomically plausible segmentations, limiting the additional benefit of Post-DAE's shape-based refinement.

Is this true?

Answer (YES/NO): NO